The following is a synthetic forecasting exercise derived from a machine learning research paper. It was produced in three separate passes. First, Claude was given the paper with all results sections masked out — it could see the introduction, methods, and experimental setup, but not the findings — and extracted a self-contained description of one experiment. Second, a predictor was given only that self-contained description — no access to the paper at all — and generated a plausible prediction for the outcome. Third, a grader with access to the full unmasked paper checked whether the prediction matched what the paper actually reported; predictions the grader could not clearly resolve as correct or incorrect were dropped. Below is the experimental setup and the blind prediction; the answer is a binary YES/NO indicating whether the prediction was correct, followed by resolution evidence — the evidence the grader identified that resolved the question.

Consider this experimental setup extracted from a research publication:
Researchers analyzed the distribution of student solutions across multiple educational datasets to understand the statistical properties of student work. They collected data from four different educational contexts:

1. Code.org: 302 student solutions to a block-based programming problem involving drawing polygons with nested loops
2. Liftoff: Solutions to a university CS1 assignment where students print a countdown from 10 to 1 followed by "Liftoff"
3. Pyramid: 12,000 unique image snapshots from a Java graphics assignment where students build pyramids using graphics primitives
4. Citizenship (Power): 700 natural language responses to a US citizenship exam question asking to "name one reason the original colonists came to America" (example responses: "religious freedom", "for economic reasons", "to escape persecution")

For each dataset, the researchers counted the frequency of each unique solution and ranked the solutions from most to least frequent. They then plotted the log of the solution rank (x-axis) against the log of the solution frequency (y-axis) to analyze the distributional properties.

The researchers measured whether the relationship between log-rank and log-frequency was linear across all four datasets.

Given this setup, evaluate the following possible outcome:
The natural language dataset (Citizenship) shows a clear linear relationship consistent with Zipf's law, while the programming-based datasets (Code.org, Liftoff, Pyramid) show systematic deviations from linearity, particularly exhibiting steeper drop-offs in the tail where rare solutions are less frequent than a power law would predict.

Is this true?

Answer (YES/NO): NO